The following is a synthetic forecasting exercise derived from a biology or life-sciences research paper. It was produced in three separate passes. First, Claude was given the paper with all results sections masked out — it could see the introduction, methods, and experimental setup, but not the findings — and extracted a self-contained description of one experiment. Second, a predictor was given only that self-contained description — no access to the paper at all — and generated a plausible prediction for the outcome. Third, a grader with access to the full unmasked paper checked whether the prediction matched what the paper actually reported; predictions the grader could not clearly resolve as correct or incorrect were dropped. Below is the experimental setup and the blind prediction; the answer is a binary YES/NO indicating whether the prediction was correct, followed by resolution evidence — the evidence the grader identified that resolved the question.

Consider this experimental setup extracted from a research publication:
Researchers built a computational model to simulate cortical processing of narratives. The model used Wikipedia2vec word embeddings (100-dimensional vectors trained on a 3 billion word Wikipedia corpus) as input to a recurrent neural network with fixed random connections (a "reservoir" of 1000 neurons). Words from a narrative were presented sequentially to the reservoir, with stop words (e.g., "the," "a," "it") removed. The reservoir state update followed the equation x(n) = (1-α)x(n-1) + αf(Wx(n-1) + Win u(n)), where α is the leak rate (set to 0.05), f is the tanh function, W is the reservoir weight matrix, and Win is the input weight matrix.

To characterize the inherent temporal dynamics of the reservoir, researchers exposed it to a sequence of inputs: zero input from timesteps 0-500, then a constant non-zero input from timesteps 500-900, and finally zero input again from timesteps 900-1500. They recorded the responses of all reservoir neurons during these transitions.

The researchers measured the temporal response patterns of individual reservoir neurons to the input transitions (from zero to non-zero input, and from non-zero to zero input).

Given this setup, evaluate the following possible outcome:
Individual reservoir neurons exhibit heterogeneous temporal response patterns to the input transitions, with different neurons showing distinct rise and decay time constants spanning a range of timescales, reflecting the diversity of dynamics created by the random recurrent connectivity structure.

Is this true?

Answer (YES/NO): YES